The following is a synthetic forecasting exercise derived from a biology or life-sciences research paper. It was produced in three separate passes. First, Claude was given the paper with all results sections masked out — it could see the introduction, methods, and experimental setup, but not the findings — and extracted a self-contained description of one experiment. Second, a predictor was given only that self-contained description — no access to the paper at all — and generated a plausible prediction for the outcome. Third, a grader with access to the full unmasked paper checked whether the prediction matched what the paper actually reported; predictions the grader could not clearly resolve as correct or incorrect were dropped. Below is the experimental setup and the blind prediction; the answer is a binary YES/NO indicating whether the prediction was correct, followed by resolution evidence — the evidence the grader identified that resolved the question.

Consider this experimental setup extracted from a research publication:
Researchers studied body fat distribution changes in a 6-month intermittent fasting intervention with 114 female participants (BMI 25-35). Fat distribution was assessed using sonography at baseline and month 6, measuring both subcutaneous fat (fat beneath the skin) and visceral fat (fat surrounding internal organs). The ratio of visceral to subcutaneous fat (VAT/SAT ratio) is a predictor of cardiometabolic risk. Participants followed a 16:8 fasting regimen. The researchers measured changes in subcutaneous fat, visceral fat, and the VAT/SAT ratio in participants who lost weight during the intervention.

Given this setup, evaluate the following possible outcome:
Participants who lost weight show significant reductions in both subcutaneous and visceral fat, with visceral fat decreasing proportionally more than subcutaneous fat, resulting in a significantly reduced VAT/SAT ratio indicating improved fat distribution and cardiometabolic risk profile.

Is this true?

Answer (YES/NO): NO